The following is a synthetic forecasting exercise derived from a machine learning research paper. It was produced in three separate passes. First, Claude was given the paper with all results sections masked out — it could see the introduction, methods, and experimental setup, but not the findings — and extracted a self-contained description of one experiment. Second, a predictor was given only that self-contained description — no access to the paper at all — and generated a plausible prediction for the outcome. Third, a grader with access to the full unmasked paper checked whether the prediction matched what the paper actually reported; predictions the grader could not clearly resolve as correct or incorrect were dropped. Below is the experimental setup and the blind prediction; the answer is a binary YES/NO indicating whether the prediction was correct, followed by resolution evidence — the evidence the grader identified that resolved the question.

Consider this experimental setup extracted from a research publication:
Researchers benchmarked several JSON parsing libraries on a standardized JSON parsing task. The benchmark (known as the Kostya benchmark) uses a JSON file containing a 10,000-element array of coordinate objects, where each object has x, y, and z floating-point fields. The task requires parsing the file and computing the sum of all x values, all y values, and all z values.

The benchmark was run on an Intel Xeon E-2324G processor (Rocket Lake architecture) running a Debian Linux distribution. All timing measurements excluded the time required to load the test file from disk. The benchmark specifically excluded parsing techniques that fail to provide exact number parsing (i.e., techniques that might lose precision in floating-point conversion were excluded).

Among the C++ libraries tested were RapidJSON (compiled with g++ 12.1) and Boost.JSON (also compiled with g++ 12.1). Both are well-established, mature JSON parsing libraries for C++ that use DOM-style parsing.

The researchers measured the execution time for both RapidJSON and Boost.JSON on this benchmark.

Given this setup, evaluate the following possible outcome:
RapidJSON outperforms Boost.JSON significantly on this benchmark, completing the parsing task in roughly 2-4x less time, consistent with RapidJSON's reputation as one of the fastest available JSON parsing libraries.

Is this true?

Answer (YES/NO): NO